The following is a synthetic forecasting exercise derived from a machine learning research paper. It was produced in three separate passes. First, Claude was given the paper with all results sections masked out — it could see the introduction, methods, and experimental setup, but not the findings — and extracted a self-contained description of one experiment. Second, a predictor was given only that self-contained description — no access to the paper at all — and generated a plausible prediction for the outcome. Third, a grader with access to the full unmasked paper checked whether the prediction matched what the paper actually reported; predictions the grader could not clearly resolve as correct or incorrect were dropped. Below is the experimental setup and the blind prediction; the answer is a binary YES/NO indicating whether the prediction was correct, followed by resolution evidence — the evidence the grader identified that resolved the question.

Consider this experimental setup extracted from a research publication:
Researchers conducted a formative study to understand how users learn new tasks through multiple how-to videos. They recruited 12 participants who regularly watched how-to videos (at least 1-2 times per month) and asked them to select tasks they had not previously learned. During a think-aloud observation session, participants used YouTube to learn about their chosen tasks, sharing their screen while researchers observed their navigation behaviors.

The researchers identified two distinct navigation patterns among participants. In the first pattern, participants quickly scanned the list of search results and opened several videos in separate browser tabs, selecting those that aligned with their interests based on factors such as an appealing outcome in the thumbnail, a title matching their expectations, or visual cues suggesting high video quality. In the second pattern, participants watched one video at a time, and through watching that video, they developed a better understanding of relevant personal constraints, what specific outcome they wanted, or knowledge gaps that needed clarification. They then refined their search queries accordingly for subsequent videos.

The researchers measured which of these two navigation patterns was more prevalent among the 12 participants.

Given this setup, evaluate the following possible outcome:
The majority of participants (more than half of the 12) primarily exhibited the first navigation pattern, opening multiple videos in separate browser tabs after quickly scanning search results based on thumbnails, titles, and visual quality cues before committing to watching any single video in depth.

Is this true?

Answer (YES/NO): NO